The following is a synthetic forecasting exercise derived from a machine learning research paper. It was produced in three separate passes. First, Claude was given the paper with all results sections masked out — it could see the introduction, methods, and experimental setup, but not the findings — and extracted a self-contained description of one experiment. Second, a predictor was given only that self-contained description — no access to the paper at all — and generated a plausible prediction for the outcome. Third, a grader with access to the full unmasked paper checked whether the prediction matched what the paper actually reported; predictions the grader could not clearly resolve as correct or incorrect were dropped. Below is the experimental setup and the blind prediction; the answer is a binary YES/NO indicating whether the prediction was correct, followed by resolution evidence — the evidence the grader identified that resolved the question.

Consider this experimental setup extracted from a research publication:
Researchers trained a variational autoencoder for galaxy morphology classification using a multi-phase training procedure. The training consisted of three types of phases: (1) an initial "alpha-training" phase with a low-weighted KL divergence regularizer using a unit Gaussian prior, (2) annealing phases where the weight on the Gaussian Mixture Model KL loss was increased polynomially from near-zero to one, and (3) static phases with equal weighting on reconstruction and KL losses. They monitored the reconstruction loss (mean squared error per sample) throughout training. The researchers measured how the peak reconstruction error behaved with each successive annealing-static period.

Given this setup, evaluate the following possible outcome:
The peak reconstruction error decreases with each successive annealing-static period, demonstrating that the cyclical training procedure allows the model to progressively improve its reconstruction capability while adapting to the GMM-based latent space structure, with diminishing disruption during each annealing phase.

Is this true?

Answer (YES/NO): YES